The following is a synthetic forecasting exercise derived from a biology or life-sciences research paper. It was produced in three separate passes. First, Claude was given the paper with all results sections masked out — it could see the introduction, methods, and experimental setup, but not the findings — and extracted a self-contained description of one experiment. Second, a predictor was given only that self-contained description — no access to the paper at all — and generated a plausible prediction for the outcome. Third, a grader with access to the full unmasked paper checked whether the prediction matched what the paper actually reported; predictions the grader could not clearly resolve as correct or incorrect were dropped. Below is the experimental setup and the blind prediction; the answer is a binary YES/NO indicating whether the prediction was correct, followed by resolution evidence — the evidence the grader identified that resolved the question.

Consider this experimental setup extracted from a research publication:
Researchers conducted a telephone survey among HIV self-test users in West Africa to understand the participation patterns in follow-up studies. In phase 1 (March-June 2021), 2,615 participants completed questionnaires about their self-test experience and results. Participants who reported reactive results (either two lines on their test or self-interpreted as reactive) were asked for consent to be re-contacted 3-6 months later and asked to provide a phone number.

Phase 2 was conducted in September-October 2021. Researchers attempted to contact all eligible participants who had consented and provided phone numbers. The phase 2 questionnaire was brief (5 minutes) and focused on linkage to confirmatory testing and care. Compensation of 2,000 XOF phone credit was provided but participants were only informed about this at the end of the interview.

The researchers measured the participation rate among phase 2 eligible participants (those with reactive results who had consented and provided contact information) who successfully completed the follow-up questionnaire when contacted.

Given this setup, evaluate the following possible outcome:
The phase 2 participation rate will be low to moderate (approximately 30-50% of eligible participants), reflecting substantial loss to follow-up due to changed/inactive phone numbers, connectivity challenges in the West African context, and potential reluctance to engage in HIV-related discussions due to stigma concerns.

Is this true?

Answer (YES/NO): NO